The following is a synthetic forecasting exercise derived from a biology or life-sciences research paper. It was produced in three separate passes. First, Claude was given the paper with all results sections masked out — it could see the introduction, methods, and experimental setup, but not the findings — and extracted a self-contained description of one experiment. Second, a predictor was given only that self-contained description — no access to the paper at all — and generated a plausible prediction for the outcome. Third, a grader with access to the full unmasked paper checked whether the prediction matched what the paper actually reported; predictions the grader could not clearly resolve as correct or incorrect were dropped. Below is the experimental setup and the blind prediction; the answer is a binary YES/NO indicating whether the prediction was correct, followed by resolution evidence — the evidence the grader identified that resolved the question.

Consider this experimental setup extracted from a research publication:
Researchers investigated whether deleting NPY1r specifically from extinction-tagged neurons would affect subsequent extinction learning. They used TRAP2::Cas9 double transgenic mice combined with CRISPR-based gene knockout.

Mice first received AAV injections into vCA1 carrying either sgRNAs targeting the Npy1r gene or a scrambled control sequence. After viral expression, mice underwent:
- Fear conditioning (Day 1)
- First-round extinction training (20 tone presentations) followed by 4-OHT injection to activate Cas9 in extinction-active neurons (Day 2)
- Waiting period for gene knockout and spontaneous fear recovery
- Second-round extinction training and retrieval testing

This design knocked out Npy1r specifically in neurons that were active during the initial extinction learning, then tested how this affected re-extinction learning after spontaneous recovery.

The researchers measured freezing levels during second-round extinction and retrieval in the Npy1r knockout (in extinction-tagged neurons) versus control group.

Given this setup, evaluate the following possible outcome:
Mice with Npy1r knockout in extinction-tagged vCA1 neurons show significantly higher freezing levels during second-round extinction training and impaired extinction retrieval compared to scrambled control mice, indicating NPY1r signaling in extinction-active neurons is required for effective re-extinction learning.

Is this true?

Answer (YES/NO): NO